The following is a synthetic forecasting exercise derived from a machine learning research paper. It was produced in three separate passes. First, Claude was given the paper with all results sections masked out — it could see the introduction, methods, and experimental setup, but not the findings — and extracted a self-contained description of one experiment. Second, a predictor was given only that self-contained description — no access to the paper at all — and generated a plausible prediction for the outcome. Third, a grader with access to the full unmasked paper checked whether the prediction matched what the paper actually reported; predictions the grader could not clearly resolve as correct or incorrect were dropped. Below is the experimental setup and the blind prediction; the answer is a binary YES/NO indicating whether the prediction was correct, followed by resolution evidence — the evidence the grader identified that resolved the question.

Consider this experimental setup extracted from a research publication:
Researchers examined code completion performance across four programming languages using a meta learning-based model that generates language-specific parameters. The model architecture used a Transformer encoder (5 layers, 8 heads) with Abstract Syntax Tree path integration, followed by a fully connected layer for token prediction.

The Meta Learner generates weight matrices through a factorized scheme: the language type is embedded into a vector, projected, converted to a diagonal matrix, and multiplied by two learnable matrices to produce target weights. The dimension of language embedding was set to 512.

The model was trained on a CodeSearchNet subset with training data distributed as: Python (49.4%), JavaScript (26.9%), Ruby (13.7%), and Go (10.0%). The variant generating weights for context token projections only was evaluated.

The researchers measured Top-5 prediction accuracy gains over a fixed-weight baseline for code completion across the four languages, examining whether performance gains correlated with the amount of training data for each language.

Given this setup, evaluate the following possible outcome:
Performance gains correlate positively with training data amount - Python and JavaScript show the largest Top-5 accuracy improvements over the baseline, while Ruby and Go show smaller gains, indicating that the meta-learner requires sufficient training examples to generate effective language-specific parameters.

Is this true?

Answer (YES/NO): NO